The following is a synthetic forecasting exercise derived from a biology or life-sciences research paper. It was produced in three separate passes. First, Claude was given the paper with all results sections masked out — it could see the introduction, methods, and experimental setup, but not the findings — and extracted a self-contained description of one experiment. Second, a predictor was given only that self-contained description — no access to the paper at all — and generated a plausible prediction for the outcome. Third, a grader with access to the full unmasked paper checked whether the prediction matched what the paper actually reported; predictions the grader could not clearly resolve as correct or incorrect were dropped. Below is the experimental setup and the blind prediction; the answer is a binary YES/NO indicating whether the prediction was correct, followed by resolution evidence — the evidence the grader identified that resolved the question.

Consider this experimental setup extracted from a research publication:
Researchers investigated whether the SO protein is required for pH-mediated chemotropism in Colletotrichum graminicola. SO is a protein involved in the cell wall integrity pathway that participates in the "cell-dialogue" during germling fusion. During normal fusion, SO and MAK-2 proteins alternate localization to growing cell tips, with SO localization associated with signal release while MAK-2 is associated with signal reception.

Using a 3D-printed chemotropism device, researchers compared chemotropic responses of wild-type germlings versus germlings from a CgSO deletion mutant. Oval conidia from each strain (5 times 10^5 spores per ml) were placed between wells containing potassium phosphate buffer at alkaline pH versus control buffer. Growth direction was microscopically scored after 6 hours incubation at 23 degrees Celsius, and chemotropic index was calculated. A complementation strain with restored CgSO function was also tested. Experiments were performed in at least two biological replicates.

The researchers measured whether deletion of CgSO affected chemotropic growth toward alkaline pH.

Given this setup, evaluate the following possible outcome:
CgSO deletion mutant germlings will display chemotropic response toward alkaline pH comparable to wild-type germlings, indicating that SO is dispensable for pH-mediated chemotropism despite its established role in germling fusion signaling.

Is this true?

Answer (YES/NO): NO